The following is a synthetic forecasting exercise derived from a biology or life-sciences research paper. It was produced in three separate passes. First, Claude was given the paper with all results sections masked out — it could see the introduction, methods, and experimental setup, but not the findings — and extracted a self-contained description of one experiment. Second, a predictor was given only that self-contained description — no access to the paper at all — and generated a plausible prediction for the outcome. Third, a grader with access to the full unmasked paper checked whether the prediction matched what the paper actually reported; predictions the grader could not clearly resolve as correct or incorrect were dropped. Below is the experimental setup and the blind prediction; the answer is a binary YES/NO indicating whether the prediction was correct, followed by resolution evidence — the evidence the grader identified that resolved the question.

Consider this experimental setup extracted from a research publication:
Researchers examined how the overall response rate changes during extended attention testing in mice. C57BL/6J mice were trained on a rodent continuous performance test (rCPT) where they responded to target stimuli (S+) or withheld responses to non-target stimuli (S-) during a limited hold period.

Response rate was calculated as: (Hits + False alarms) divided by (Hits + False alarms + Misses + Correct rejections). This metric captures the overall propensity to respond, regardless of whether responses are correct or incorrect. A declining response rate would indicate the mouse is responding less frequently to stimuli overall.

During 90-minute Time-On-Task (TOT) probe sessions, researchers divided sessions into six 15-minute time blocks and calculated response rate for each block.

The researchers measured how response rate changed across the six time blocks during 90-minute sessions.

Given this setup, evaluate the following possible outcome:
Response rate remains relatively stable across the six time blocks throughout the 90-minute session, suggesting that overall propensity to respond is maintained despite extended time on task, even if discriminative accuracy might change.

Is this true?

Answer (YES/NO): NO